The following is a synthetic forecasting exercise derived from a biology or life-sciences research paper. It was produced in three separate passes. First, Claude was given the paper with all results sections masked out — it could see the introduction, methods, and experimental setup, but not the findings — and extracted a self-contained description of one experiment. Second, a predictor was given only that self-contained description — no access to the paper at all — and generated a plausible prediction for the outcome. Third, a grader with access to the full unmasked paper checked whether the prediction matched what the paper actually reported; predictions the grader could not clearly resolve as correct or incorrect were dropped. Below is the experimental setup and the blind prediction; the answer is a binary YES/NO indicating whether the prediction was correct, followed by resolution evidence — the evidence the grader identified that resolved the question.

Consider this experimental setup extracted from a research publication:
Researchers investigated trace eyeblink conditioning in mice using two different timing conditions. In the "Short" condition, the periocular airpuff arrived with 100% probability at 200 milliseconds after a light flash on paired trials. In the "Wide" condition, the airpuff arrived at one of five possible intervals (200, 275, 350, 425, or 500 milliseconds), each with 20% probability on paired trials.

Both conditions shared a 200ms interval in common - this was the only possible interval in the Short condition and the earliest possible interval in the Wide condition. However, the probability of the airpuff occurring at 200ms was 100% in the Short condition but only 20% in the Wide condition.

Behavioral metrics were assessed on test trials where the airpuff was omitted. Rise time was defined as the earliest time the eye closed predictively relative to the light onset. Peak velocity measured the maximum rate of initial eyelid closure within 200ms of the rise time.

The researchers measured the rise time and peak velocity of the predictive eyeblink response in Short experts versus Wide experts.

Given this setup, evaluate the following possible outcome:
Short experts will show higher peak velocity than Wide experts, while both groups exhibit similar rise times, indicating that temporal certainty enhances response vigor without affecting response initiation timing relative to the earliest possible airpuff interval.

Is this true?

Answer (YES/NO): YES